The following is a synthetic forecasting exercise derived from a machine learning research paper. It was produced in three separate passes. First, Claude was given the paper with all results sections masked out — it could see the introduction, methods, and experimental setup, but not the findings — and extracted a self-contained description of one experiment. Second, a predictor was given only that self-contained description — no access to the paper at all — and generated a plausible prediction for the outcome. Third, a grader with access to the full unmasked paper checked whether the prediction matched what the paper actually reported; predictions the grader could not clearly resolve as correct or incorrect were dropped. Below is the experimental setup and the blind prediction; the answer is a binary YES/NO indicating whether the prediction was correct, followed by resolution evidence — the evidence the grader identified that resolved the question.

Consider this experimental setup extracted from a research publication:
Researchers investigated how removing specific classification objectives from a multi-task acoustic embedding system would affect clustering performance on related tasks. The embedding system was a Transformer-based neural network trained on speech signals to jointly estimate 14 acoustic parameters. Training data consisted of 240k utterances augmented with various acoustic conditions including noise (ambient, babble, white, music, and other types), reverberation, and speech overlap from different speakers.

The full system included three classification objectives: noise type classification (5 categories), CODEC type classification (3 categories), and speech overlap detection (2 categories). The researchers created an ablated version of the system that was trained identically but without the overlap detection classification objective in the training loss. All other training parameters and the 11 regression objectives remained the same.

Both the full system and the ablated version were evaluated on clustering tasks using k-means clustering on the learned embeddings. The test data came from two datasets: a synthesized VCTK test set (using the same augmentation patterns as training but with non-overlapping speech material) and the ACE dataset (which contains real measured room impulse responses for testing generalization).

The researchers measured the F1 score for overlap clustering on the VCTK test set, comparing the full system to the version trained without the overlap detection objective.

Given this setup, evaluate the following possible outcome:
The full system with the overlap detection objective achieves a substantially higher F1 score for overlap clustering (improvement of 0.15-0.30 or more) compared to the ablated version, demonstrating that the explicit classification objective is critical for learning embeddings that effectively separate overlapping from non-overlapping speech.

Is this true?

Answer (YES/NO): YES